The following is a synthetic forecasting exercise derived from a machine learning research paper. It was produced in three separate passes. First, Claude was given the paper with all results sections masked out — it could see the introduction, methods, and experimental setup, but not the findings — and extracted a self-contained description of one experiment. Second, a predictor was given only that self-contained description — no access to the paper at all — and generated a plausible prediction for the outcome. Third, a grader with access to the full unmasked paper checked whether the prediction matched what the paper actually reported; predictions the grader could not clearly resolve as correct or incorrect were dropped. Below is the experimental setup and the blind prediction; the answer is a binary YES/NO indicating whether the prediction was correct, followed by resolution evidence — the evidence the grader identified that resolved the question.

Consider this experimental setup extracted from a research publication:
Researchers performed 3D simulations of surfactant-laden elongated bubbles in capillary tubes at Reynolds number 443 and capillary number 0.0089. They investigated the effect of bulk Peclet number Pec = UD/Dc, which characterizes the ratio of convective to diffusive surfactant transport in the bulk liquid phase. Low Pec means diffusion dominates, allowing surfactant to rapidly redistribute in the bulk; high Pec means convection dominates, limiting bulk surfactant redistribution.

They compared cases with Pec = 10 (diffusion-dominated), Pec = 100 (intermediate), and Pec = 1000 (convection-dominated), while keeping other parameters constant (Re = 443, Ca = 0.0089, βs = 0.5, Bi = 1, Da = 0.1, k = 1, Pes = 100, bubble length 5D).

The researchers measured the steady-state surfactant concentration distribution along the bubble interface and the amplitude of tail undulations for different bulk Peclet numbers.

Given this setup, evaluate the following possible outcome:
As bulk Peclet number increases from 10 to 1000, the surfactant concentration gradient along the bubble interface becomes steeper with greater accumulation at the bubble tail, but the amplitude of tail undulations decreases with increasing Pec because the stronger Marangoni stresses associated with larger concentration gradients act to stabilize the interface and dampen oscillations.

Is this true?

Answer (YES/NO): NO